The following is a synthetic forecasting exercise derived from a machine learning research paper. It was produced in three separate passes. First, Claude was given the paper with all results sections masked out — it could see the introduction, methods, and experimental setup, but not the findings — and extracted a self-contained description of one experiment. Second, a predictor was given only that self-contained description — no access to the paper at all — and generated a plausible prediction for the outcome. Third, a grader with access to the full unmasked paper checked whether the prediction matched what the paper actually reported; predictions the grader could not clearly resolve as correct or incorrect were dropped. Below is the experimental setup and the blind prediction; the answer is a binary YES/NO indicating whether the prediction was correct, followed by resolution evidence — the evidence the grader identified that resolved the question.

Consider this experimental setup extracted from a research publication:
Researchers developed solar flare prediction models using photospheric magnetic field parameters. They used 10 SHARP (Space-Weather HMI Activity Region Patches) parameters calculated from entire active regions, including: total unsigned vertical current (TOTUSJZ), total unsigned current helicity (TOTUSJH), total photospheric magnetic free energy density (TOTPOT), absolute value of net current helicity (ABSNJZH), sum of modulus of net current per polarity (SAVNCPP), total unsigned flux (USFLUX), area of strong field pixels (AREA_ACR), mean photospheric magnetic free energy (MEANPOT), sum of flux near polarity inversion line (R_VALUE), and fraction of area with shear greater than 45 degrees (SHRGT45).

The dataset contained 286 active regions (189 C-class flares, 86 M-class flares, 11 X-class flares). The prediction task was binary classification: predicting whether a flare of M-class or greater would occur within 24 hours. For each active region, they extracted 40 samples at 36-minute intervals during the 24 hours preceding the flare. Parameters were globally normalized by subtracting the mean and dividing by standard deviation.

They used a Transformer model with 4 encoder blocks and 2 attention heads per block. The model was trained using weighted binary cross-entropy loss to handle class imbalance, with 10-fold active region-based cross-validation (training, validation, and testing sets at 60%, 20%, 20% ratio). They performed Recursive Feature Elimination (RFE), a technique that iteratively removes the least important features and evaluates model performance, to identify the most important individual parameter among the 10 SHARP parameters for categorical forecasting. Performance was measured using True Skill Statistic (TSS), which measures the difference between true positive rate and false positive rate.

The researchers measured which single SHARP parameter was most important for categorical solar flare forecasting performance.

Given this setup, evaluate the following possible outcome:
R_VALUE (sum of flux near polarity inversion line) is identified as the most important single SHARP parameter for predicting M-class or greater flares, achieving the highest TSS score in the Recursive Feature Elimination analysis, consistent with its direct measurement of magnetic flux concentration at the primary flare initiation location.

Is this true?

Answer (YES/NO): YES